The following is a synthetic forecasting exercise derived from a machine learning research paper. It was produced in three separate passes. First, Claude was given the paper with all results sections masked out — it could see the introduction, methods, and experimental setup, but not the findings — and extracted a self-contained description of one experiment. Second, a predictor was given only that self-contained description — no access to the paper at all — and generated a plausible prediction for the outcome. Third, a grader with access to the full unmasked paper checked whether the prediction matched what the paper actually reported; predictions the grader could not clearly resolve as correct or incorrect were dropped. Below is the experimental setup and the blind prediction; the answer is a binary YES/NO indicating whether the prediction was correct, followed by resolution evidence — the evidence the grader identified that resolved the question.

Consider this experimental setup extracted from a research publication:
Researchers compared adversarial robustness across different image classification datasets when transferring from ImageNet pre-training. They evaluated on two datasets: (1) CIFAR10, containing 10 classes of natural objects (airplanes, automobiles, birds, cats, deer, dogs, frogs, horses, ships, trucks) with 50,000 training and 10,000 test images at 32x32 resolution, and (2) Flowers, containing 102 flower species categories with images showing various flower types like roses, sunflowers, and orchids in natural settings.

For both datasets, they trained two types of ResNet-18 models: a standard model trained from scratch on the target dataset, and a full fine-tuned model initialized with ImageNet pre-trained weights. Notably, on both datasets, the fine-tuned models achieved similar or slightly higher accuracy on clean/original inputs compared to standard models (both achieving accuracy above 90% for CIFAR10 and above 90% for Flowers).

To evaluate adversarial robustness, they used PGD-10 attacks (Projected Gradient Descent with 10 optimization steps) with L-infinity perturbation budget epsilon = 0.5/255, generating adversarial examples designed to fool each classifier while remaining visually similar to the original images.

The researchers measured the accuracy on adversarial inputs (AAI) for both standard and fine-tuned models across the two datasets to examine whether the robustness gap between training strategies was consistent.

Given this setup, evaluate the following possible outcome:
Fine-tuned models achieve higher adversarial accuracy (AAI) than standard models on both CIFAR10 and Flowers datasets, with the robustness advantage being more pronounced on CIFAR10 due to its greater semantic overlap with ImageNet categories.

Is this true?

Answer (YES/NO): NO